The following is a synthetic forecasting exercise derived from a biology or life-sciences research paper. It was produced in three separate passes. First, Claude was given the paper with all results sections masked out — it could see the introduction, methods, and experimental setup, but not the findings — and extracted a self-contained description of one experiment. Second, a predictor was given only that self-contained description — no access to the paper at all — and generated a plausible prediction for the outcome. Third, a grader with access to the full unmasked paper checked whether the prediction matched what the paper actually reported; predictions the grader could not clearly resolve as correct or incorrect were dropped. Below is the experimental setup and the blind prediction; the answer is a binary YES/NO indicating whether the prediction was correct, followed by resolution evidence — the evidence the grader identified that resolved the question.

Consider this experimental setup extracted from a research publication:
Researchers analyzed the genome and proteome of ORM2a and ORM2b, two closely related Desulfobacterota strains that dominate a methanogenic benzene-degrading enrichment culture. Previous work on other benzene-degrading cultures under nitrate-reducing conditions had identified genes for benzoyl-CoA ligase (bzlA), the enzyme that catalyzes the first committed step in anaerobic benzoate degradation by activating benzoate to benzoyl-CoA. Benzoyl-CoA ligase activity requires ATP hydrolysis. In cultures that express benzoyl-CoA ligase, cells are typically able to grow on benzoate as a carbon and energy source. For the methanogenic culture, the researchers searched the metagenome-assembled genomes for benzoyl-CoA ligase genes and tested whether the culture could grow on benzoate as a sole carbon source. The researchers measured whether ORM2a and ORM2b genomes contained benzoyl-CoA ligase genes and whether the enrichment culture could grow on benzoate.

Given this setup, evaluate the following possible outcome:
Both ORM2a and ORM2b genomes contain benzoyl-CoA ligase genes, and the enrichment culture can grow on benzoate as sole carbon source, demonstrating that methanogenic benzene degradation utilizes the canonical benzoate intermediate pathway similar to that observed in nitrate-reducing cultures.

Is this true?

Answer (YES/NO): NO